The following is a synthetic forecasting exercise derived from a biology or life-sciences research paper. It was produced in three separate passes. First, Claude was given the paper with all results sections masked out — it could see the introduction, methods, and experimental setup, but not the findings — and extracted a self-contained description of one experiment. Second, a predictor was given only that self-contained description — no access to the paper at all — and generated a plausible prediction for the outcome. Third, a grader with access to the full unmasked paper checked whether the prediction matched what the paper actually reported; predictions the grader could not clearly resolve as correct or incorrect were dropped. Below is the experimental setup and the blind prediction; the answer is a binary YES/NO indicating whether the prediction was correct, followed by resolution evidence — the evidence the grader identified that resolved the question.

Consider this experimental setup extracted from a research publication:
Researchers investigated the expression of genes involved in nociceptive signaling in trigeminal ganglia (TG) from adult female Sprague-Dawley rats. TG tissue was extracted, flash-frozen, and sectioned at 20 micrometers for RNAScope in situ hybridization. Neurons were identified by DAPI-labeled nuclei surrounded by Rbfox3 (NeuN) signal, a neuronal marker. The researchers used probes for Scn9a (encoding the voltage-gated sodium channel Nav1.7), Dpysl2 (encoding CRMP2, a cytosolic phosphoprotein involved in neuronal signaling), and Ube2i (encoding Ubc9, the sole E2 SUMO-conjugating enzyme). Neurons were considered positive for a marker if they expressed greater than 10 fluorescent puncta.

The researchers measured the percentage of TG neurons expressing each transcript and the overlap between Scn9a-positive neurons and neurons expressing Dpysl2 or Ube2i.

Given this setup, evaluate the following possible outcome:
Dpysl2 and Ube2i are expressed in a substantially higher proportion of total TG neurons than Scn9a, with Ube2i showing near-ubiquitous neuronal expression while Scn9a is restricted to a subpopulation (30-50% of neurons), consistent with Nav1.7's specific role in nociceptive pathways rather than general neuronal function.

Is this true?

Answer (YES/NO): NO